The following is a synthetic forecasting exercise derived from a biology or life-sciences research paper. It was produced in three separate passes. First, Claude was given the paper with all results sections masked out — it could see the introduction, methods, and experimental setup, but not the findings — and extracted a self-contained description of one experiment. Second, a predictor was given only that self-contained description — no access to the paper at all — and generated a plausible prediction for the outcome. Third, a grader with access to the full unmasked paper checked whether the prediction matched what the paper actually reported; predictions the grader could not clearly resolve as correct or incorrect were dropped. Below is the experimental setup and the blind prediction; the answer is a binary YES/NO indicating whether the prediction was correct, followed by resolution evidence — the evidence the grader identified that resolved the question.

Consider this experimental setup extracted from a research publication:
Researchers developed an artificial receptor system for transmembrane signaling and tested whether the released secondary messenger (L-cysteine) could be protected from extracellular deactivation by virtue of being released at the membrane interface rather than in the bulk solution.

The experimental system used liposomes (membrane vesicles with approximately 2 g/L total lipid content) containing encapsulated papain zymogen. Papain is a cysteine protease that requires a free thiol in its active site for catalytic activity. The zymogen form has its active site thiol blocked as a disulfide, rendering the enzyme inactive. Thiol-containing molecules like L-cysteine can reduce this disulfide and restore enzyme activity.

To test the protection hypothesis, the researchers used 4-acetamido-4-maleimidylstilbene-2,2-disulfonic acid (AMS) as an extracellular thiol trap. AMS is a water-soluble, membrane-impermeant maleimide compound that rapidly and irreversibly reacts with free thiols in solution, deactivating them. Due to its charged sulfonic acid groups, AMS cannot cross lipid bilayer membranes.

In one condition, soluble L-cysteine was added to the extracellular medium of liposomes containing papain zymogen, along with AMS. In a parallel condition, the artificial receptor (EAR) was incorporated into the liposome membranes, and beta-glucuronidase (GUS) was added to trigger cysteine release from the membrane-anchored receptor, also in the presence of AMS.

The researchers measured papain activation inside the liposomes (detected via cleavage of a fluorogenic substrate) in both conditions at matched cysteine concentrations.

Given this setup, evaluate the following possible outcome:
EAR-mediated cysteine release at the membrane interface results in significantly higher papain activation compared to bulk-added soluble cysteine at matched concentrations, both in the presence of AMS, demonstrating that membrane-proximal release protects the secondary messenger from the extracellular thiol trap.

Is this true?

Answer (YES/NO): YES